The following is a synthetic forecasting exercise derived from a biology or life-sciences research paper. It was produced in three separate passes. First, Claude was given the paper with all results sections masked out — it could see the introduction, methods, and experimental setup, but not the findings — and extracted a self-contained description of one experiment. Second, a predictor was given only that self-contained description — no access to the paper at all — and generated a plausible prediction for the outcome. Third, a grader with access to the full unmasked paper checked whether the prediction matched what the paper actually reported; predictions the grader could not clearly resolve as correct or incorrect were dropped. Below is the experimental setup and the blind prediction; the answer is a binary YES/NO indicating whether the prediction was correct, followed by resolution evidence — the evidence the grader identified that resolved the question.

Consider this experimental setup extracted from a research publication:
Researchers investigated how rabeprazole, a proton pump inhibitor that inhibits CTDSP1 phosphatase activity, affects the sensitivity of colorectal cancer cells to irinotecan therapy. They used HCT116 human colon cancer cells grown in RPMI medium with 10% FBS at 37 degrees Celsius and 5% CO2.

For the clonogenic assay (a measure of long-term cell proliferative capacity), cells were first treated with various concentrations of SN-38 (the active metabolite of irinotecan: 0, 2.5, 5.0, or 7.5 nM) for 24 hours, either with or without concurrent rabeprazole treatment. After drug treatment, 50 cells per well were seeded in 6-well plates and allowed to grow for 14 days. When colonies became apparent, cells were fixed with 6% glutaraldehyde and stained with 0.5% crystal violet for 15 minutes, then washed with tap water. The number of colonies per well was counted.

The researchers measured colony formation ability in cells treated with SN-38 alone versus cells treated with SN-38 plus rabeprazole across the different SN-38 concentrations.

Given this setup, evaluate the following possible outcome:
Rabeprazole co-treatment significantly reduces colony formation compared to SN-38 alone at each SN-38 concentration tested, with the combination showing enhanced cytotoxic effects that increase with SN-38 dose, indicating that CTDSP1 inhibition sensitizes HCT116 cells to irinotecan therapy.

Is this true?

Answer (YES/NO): NO